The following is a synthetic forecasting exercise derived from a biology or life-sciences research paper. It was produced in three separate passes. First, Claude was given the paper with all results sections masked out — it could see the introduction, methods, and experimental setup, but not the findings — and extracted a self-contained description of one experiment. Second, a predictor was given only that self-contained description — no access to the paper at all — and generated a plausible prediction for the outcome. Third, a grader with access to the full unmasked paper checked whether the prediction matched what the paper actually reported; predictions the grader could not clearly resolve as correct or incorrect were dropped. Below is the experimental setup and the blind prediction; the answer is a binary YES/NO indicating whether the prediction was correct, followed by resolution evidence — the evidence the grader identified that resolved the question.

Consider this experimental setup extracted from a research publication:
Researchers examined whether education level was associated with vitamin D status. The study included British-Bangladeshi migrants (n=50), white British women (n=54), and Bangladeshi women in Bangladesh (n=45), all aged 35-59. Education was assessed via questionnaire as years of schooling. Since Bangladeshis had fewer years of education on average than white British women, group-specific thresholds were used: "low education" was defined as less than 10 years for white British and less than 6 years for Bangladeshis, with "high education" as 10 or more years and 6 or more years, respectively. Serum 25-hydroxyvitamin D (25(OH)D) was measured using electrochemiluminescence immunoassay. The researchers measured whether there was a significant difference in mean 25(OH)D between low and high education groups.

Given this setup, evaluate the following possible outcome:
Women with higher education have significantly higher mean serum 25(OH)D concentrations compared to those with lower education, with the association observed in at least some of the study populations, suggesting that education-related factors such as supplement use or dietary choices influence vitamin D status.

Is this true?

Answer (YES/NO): NO